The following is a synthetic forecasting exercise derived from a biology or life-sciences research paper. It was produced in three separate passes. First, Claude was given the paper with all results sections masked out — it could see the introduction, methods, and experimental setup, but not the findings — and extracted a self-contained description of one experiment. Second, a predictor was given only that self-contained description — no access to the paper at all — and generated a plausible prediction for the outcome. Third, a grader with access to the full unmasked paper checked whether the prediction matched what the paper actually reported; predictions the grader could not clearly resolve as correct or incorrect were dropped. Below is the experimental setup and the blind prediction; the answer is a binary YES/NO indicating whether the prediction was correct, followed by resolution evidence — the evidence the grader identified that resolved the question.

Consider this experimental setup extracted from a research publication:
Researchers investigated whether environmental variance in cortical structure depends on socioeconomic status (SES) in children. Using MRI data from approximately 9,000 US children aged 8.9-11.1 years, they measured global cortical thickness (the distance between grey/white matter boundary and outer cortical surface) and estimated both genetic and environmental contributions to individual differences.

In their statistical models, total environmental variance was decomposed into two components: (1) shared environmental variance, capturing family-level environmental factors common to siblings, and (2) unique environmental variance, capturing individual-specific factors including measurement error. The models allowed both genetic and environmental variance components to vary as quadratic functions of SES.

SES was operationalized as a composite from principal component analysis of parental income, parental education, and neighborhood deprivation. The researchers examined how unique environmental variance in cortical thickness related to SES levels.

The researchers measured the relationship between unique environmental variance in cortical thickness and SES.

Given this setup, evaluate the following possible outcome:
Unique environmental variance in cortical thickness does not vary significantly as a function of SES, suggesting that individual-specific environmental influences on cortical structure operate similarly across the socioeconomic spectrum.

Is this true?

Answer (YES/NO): YES